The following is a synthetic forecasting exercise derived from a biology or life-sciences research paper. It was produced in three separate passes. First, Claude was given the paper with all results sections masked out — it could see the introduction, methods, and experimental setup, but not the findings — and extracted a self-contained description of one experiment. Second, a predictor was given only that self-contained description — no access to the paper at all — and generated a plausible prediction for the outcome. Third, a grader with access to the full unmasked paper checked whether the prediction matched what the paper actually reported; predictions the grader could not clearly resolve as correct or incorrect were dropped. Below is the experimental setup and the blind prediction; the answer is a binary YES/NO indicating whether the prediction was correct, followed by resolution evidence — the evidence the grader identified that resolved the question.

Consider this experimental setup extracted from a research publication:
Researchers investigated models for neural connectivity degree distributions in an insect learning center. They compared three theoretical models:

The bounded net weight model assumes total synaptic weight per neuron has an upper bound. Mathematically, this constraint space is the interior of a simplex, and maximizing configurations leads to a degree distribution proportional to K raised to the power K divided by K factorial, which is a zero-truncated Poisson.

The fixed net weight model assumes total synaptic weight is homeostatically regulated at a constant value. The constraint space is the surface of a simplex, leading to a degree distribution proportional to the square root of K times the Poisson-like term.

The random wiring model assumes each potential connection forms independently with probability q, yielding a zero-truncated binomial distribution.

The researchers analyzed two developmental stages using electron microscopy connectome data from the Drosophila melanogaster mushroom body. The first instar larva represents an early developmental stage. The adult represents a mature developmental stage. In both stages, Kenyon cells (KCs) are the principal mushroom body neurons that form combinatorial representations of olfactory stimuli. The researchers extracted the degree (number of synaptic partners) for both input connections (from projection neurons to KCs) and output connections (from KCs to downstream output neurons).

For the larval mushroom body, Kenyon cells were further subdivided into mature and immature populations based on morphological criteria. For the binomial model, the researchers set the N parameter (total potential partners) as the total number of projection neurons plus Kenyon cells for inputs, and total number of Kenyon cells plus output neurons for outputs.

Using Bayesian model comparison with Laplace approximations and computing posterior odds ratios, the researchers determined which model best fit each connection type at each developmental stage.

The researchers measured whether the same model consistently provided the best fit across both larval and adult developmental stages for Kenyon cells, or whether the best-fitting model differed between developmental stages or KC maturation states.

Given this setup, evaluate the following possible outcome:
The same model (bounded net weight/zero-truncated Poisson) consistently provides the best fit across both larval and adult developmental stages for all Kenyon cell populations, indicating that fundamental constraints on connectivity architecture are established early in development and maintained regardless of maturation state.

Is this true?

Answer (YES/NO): NO